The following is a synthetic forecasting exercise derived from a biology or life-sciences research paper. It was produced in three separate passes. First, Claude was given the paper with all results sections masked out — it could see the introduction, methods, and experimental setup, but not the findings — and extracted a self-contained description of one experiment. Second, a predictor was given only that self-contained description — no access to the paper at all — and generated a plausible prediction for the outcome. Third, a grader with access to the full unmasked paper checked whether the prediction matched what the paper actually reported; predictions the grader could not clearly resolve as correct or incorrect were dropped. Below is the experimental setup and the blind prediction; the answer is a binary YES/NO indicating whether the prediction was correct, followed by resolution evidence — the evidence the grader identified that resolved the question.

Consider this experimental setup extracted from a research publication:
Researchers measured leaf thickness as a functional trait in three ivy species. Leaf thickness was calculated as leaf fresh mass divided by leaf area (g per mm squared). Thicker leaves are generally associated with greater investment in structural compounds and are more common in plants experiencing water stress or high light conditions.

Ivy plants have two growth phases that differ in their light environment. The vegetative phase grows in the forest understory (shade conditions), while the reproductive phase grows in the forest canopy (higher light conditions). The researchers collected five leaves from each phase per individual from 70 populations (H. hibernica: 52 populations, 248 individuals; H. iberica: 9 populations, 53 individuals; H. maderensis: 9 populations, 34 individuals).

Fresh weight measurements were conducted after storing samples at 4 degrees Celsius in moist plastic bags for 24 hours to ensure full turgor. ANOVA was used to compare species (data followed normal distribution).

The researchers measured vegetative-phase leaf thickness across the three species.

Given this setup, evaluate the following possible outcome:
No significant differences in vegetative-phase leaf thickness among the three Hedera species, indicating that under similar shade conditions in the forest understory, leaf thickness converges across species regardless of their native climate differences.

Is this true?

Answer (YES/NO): NO